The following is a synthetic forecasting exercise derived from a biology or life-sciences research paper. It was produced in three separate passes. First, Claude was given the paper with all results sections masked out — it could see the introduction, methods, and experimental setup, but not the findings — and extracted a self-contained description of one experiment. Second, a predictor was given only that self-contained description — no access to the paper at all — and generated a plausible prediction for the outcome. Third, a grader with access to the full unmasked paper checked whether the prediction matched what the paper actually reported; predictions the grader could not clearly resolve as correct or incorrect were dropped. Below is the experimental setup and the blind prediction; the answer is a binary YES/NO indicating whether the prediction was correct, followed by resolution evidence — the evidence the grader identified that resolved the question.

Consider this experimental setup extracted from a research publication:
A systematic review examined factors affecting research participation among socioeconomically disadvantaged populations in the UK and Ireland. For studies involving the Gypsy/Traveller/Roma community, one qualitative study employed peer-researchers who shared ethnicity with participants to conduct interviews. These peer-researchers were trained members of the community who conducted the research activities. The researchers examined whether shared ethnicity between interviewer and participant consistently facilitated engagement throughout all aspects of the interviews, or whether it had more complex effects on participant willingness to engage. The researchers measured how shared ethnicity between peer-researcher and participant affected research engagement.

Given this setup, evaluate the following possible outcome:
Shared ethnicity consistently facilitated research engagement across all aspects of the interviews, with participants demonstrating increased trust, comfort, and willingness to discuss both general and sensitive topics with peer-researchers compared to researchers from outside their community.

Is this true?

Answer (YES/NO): NO